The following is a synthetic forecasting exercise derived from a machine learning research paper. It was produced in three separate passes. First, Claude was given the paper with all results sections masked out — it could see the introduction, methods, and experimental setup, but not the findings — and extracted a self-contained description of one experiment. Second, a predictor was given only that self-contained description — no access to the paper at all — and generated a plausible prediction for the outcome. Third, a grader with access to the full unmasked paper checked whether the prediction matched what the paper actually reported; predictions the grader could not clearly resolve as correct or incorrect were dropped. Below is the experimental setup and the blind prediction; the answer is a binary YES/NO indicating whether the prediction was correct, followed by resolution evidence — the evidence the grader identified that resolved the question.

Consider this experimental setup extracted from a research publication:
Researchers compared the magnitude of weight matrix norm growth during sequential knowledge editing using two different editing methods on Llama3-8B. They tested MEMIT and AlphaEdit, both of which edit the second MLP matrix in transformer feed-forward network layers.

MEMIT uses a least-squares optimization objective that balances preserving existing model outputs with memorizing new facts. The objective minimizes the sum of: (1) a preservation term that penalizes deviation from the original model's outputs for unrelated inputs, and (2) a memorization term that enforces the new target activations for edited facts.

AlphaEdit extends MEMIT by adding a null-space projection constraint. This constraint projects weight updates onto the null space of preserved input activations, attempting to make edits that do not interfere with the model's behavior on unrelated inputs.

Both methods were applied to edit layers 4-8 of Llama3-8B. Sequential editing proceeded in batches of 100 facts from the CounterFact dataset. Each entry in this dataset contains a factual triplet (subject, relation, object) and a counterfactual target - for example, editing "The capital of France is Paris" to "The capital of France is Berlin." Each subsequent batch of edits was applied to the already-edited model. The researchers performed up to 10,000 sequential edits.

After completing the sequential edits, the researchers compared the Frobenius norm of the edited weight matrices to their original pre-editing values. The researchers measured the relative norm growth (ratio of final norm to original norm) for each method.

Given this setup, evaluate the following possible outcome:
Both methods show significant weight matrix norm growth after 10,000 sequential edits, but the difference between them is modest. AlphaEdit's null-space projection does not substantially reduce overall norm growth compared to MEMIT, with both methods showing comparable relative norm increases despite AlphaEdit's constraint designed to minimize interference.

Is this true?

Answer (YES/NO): NO